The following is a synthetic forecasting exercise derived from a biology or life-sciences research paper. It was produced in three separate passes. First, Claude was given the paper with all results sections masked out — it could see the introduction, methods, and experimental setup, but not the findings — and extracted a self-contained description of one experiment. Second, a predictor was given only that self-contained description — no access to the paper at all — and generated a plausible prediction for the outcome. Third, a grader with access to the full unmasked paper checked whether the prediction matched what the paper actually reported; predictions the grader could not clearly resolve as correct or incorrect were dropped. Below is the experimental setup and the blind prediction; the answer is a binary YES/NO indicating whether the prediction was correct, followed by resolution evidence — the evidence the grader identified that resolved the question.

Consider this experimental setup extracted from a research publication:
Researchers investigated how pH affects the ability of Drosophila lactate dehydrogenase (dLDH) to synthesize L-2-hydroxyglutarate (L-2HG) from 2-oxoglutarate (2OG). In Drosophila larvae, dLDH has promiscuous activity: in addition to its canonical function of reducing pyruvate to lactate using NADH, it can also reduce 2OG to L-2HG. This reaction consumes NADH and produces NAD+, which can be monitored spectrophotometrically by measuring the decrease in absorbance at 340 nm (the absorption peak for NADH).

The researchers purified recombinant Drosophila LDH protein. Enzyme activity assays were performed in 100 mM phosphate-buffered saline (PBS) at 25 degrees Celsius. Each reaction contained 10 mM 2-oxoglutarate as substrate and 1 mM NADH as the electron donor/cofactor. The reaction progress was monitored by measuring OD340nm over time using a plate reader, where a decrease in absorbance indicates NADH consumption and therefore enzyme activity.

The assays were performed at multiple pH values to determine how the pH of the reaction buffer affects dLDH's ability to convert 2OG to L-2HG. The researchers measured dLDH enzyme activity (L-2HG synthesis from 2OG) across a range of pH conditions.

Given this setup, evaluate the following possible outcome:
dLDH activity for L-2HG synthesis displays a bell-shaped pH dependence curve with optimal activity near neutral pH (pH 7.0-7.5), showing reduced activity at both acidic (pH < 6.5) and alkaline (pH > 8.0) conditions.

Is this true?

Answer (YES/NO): NO